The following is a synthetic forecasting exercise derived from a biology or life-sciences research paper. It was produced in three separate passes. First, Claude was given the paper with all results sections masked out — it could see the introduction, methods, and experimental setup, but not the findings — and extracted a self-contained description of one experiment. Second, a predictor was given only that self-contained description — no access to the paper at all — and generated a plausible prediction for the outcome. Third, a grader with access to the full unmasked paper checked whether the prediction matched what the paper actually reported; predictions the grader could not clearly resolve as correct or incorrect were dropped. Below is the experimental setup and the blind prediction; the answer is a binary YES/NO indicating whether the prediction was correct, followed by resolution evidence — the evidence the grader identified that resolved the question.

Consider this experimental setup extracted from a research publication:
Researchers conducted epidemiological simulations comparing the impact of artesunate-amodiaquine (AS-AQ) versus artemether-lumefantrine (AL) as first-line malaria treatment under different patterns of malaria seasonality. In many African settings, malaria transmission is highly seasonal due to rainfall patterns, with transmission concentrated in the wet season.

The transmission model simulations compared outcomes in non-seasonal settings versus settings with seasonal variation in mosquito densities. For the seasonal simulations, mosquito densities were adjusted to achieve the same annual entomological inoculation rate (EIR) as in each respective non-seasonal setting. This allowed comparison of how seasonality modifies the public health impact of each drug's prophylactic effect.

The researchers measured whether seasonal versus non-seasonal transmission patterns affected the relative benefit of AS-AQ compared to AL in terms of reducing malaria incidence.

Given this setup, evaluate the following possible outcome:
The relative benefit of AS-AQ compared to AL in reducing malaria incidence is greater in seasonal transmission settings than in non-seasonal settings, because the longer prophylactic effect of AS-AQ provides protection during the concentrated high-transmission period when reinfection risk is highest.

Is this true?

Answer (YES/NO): YES